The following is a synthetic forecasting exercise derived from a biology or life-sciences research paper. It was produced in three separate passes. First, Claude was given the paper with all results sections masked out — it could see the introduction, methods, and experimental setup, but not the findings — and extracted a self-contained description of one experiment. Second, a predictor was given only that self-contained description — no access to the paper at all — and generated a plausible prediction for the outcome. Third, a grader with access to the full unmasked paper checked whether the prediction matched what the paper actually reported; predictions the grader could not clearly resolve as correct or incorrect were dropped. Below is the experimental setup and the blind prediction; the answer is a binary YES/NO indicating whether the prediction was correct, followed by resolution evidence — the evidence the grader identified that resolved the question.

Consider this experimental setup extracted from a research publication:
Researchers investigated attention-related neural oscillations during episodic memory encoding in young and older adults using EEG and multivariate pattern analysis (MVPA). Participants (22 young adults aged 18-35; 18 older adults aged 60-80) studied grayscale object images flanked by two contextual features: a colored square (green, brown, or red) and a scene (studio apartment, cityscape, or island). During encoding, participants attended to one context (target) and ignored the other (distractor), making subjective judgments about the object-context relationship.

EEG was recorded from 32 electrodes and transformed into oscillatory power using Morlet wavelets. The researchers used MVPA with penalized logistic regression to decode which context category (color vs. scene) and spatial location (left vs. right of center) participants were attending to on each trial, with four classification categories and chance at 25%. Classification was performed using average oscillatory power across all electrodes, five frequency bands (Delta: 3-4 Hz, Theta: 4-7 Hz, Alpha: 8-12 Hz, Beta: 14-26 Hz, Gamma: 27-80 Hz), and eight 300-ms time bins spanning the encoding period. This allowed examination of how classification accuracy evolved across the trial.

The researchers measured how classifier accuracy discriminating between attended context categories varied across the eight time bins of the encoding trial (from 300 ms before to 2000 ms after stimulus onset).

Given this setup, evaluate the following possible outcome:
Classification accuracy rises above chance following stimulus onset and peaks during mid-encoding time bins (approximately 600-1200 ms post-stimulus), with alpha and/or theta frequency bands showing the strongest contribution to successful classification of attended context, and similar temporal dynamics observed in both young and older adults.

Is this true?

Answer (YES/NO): NO